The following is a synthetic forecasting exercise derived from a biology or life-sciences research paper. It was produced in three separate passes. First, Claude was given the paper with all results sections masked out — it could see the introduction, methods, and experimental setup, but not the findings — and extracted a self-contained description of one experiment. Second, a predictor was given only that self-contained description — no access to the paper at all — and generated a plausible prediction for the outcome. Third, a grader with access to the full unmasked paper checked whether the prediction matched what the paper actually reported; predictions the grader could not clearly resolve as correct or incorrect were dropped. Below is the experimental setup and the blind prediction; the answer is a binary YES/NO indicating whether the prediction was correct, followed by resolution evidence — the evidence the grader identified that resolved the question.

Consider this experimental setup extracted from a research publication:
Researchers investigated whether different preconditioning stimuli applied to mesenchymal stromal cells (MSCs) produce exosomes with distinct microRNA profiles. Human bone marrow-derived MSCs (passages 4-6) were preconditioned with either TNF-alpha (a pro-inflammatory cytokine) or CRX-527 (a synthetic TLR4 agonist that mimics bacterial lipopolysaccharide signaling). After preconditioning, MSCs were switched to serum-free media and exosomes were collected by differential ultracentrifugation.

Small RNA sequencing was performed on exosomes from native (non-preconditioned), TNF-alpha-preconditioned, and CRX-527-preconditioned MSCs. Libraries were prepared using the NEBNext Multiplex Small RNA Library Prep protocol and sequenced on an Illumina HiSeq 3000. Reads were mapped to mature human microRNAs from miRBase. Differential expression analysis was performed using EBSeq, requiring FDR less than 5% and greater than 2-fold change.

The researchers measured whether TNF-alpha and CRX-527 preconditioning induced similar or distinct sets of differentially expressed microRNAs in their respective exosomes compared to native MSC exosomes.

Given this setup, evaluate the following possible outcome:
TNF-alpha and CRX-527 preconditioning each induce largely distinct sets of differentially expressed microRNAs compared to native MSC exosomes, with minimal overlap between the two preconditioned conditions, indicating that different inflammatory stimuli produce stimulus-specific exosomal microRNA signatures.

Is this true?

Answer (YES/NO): YES